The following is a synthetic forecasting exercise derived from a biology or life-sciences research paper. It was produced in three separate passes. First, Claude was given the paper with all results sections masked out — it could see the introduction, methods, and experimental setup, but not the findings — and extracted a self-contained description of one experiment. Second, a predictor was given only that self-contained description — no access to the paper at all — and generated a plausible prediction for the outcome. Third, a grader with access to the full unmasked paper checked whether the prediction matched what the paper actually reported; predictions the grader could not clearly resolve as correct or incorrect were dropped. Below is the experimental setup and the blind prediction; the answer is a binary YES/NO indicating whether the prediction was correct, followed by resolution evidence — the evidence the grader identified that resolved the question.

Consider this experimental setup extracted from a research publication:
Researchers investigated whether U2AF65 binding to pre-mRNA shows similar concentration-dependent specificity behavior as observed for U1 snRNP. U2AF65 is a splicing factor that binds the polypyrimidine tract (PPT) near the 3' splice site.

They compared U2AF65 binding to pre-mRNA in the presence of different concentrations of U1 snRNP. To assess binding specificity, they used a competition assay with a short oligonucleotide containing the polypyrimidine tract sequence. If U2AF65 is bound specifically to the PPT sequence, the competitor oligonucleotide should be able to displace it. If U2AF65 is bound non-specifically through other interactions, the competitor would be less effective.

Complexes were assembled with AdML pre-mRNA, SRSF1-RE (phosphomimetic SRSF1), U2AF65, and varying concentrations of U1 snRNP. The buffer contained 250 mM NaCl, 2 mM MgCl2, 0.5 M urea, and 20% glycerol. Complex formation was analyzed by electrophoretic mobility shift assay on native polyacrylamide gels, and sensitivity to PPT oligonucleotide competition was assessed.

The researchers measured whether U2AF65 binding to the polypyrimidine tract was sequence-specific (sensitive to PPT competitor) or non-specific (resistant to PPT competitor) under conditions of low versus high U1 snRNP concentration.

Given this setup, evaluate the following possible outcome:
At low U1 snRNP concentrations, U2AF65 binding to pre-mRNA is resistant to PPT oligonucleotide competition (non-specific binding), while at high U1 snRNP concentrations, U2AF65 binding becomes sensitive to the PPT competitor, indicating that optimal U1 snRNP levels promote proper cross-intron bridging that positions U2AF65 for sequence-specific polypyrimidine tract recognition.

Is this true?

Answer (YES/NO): YES